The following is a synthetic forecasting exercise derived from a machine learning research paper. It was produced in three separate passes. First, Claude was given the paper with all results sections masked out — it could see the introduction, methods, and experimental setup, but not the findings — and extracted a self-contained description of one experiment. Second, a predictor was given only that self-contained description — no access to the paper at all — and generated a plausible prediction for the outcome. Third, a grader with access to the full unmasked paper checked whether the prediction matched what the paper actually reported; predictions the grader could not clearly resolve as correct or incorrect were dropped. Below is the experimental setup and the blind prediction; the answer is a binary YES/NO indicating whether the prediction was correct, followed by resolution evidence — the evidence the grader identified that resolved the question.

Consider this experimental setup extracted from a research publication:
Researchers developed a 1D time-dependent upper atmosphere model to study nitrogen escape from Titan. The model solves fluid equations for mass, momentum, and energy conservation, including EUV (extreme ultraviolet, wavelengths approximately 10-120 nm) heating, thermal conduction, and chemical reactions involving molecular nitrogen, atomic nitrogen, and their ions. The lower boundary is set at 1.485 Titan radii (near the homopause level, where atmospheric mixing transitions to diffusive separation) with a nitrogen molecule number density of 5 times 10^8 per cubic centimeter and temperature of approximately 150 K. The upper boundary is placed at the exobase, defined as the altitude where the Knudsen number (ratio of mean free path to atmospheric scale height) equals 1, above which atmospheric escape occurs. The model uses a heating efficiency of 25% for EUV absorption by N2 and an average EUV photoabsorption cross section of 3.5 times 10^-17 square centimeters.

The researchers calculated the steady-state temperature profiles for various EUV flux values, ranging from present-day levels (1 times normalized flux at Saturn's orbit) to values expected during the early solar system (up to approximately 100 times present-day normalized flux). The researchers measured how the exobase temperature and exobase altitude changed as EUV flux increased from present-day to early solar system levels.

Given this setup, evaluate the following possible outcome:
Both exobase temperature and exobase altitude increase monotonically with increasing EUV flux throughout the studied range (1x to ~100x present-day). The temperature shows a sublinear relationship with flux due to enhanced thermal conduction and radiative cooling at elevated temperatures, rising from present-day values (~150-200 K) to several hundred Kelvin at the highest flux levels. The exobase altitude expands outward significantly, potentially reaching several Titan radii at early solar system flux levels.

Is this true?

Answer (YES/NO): NO